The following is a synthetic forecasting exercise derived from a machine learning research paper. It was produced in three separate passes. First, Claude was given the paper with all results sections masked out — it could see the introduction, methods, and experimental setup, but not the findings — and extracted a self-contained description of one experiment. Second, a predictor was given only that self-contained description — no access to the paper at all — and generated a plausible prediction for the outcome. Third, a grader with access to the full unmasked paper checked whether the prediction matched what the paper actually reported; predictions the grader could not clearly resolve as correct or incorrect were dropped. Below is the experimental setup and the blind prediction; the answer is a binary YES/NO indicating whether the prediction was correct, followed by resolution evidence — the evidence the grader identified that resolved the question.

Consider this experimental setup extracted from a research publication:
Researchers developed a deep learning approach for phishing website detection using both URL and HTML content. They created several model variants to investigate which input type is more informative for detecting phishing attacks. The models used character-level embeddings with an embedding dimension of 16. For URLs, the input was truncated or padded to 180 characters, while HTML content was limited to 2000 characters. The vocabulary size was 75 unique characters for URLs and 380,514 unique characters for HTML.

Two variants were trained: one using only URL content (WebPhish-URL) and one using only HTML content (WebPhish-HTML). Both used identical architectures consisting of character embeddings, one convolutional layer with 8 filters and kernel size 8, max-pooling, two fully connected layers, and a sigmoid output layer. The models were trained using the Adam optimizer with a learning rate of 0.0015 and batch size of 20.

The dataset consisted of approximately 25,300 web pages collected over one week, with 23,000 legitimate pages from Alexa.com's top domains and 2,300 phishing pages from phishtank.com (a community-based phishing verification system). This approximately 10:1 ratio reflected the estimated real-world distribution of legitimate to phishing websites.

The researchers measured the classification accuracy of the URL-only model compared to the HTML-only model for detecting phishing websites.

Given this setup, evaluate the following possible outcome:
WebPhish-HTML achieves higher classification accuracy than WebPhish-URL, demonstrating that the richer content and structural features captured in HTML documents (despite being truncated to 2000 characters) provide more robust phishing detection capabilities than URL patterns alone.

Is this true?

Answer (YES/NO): NO